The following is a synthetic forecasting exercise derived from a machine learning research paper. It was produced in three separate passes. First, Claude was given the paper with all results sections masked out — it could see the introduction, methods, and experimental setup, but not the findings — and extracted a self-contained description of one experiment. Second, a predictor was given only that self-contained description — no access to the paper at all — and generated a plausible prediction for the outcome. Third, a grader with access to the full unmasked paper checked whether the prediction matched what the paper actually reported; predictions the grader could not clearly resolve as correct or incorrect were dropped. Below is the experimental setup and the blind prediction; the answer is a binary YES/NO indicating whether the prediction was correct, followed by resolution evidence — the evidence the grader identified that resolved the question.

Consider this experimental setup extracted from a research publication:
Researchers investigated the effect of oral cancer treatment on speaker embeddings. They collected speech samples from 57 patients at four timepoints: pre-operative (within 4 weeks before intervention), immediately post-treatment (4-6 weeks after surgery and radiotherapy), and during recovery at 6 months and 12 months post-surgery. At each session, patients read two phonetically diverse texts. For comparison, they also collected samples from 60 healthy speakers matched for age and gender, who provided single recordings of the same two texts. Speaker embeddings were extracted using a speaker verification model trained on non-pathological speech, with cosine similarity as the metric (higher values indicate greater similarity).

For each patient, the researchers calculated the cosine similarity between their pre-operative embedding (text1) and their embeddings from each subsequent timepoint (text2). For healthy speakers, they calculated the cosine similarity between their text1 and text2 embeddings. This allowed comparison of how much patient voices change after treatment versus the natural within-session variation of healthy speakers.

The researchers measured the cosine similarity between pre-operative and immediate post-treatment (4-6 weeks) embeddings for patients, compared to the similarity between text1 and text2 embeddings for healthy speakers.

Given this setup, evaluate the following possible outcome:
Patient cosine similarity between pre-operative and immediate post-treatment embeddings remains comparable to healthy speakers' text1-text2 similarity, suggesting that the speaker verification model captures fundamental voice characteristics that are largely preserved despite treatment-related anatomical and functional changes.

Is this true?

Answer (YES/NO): NO